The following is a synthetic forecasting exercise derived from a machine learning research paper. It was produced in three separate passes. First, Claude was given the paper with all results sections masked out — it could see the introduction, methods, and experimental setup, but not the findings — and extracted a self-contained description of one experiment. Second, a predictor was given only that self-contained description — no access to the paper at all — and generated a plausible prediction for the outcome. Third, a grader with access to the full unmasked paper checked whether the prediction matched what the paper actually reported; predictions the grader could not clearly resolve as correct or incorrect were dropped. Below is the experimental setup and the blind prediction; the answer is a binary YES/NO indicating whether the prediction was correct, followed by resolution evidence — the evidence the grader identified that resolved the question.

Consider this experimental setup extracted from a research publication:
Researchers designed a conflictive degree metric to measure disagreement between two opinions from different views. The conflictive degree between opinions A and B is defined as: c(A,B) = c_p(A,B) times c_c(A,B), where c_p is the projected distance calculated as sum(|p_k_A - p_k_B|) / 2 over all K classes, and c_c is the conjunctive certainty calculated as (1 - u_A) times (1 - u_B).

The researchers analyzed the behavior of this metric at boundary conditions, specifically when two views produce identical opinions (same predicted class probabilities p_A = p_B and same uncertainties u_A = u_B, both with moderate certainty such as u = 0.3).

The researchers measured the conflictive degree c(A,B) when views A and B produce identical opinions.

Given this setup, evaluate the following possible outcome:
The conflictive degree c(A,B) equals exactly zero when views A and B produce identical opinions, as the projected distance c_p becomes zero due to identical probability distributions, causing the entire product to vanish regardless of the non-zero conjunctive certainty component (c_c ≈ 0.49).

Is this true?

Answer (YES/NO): YES